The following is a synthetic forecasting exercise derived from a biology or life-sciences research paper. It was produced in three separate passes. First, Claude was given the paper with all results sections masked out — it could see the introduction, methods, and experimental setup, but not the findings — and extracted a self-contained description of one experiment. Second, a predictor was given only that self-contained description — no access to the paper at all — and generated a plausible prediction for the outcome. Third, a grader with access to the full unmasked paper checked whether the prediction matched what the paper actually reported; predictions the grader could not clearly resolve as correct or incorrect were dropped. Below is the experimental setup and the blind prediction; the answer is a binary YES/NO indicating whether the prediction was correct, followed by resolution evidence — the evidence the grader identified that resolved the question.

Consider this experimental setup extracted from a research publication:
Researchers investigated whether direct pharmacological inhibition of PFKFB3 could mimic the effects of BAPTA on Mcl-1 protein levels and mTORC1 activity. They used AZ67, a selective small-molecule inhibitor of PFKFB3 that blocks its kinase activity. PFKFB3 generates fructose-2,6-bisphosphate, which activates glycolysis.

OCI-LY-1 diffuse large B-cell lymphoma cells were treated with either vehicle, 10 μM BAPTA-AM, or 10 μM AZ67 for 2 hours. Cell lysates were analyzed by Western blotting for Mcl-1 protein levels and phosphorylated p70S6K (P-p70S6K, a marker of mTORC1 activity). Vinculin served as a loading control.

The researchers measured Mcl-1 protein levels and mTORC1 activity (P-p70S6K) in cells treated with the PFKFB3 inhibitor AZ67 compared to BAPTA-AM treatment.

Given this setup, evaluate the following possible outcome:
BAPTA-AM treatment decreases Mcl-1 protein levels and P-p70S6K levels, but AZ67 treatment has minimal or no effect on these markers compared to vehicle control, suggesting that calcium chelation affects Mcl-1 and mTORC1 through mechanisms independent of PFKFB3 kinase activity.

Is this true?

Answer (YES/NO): NO